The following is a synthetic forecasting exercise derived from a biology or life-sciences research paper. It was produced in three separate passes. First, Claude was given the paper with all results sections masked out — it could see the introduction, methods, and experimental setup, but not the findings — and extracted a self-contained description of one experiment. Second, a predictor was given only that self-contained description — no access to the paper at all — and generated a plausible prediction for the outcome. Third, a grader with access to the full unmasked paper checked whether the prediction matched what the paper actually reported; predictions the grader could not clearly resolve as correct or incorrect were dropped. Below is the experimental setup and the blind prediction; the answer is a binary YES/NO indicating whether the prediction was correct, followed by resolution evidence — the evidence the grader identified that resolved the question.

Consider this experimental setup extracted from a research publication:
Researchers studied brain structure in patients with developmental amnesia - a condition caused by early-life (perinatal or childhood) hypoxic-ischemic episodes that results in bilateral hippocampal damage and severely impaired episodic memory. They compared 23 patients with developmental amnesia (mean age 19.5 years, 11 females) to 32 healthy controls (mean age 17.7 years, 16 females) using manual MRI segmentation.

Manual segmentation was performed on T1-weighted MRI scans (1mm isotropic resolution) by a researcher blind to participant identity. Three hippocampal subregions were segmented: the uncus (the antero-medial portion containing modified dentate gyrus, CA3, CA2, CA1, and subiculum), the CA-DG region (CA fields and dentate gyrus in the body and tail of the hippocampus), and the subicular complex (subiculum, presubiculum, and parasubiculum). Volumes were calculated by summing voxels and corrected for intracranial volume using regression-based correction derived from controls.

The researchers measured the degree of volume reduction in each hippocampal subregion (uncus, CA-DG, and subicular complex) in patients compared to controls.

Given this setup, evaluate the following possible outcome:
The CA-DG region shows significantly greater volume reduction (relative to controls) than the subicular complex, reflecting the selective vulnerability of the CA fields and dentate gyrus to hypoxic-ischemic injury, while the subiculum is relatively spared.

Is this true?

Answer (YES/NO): NO